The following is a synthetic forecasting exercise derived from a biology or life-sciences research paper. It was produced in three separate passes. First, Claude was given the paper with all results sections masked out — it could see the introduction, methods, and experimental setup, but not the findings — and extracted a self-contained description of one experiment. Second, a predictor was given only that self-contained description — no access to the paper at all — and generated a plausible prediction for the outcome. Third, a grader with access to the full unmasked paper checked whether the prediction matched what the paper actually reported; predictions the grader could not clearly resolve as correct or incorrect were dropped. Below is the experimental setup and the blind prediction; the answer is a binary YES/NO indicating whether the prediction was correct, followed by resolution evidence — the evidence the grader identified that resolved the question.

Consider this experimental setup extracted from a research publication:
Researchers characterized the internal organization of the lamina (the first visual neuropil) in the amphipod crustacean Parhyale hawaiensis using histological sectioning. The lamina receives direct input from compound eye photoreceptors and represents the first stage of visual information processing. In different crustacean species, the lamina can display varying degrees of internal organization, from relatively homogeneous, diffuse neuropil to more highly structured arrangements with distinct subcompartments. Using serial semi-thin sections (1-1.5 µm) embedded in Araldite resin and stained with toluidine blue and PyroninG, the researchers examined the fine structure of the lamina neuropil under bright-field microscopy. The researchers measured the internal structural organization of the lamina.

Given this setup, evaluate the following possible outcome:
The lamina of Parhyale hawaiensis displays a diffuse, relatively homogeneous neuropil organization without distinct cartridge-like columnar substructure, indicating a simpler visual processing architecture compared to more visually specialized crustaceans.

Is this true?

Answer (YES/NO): NO